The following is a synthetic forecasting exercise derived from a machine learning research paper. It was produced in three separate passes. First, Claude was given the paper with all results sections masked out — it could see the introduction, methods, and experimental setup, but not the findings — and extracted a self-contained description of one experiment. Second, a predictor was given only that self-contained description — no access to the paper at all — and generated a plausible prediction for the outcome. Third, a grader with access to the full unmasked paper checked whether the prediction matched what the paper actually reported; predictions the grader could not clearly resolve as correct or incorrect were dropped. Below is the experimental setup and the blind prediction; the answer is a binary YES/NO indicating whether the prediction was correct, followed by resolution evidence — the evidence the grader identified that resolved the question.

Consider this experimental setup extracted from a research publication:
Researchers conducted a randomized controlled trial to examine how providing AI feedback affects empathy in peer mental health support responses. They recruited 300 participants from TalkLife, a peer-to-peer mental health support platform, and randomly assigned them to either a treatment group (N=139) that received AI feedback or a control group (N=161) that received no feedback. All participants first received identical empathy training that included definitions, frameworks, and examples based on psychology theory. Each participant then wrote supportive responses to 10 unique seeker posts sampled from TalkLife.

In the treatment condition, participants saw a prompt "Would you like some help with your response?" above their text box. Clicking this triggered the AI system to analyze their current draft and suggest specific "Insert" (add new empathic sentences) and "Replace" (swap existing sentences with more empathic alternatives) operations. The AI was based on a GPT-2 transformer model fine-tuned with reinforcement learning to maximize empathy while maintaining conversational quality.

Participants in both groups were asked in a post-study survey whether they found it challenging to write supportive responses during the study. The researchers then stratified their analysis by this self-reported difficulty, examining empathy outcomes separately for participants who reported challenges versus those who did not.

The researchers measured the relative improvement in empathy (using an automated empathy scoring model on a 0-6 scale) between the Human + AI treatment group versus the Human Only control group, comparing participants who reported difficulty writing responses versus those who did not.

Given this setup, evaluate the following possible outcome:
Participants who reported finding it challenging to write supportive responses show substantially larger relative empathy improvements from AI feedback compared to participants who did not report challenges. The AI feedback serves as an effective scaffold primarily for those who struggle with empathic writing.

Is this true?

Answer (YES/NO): YES